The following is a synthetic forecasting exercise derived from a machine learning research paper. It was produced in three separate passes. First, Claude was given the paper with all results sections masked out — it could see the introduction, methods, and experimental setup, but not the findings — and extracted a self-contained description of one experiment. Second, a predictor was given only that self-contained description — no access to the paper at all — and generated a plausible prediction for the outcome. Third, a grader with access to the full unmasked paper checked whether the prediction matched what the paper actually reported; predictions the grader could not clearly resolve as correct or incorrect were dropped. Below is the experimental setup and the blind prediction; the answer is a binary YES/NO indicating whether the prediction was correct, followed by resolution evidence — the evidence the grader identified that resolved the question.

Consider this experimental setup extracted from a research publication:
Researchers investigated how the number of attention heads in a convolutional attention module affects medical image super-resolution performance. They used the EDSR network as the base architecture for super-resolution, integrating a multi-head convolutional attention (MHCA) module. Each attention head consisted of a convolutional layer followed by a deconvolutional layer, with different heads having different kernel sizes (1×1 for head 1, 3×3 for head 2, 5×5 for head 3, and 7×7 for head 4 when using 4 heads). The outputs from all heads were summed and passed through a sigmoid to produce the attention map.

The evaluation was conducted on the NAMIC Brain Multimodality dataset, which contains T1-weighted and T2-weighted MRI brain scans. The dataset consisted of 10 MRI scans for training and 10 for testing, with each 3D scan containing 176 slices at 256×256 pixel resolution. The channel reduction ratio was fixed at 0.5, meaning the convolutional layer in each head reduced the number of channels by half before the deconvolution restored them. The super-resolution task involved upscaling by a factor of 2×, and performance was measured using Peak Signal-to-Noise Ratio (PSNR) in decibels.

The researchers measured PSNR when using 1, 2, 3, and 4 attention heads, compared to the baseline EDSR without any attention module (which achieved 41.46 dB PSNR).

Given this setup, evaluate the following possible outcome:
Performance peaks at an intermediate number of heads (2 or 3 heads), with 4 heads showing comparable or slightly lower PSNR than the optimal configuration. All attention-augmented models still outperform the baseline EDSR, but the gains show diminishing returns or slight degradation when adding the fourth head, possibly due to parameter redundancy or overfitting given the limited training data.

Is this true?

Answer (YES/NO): NO